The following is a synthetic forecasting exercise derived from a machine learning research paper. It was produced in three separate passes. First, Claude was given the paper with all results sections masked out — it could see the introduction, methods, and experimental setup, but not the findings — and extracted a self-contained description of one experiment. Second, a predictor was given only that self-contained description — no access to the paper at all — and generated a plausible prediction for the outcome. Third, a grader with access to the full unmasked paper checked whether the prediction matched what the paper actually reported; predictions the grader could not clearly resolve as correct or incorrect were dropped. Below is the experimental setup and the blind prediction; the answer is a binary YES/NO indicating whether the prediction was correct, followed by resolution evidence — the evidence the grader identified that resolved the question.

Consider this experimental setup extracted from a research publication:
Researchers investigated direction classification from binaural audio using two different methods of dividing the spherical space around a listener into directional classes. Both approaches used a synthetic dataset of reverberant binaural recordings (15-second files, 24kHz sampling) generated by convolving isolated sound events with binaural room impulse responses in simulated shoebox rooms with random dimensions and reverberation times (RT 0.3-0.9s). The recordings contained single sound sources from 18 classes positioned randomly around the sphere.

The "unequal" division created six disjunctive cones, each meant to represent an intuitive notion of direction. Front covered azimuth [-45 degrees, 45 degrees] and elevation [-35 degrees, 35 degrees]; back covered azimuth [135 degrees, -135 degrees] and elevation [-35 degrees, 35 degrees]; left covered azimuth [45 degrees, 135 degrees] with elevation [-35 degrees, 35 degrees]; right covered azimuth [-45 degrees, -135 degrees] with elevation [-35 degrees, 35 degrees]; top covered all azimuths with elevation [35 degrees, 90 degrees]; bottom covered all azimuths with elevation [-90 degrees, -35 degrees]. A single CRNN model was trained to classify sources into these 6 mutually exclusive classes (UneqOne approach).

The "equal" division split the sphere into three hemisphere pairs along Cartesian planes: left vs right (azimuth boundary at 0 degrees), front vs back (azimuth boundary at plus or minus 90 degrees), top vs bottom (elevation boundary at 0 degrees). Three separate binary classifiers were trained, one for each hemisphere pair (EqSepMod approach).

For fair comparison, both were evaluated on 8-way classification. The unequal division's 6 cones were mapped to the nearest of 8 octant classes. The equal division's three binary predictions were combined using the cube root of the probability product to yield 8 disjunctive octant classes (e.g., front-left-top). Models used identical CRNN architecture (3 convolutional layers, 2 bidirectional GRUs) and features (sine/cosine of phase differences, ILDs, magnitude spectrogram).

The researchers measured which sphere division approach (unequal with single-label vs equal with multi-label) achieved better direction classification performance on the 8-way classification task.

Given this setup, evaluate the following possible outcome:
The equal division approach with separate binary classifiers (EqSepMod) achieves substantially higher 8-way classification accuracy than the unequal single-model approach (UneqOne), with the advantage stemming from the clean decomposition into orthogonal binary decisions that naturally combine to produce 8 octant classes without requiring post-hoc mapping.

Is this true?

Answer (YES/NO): NO